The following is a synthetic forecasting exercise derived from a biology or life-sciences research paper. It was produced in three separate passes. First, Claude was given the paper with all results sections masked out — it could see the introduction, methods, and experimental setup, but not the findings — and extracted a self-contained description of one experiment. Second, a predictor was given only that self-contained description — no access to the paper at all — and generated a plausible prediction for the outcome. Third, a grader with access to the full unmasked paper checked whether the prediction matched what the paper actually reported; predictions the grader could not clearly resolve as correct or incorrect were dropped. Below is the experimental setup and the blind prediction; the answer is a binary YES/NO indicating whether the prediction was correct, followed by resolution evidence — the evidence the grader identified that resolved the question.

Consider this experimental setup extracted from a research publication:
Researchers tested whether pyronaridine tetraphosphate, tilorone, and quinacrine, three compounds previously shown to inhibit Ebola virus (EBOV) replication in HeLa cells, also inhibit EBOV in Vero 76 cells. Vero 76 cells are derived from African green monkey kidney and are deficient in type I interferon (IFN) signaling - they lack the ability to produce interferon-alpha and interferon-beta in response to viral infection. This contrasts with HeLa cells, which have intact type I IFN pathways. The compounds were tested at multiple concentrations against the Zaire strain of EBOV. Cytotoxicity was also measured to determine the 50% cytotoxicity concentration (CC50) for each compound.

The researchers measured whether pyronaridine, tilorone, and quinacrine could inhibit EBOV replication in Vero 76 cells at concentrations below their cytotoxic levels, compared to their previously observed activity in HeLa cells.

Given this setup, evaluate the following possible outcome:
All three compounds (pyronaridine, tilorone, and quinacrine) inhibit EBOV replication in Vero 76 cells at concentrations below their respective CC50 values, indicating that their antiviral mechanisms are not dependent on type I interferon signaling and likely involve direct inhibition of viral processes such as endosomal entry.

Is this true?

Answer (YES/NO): NO